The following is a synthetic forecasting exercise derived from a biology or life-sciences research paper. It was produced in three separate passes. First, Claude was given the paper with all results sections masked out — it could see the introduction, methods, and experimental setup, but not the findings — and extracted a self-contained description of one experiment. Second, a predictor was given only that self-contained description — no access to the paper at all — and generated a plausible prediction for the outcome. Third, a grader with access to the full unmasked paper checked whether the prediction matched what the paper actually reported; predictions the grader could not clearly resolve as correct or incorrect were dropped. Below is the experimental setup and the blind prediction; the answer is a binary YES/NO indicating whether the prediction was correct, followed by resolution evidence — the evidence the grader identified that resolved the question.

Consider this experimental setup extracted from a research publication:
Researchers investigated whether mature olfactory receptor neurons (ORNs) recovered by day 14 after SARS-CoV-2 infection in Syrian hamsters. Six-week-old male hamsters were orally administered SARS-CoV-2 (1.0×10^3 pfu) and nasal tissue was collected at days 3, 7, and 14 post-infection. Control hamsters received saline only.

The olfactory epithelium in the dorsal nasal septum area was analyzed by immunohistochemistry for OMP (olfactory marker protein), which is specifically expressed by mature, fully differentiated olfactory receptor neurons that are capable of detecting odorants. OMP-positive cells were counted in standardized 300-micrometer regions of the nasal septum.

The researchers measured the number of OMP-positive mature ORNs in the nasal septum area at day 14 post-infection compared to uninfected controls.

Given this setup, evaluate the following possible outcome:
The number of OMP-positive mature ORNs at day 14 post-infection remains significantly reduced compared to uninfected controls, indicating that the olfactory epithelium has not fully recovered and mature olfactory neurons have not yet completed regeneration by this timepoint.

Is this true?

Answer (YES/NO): YES